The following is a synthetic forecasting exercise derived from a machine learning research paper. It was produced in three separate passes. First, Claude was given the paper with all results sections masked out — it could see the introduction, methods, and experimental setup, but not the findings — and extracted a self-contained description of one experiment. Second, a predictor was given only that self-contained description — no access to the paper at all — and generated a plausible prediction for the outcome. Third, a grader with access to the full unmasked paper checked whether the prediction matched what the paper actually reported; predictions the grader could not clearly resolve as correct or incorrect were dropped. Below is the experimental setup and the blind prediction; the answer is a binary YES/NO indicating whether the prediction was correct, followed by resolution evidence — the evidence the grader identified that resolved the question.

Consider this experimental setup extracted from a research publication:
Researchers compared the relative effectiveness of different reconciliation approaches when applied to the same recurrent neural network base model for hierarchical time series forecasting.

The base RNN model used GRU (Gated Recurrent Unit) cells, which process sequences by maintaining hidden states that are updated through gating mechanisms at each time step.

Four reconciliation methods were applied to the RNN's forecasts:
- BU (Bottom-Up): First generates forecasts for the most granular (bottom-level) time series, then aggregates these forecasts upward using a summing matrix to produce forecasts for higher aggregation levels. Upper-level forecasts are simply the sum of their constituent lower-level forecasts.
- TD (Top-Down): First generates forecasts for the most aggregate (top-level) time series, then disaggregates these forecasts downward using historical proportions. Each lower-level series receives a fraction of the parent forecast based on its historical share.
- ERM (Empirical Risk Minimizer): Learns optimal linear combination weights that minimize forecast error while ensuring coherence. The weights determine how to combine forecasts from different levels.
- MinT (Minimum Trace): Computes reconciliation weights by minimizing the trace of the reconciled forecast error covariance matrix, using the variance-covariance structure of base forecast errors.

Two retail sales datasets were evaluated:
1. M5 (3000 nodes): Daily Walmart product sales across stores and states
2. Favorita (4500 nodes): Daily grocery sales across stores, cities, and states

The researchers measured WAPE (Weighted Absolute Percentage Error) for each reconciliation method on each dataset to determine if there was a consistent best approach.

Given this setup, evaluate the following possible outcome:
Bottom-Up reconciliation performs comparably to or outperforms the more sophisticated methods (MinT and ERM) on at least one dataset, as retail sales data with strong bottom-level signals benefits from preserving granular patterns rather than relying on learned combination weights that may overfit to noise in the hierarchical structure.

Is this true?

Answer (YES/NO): YES